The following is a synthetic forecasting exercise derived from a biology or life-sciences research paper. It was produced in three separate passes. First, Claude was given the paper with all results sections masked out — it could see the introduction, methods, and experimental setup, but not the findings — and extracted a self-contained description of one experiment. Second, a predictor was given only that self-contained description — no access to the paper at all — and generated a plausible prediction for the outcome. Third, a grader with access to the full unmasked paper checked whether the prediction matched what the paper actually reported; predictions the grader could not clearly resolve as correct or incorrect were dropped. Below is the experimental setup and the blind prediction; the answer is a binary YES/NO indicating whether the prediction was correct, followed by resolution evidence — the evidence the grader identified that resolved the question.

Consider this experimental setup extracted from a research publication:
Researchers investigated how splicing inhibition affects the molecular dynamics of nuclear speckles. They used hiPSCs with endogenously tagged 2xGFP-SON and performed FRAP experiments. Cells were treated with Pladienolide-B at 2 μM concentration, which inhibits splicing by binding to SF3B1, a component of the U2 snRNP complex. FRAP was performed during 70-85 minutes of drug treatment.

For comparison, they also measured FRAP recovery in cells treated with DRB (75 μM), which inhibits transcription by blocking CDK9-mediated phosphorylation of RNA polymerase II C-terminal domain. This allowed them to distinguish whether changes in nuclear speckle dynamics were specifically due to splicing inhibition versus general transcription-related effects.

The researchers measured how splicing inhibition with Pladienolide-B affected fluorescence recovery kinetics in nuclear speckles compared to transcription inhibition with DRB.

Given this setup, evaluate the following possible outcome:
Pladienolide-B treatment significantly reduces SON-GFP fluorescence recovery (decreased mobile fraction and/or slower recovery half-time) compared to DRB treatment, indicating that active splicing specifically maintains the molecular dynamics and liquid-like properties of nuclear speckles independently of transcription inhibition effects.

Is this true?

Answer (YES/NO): NO